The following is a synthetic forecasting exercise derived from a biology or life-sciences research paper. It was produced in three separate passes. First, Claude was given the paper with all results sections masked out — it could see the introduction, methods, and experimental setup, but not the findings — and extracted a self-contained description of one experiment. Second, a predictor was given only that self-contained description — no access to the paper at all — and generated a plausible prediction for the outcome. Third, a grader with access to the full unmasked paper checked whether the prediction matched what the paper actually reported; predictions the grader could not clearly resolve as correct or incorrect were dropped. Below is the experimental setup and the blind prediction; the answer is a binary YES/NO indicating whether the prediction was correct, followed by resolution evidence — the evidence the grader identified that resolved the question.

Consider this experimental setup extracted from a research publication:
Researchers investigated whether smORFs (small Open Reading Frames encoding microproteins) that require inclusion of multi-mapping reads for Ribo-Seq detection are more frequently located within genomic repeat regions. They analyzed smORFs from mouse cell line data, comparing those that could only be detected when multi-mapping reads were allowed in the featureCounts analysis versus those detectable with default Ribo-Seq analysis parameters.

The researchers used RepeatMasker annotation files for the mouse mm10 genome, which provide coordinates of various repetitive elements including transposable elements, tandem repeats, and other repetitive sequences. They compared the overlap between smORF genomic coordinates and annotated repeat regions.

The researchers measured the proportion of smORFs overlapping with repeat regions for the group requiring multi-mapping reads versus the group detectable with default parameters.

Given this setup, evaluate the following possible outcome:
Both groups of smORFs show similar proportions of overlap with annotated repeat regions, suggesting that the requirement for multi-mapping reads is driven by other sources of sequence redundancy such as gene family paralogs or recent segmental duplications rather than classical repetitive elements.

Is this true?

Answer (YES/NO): NO